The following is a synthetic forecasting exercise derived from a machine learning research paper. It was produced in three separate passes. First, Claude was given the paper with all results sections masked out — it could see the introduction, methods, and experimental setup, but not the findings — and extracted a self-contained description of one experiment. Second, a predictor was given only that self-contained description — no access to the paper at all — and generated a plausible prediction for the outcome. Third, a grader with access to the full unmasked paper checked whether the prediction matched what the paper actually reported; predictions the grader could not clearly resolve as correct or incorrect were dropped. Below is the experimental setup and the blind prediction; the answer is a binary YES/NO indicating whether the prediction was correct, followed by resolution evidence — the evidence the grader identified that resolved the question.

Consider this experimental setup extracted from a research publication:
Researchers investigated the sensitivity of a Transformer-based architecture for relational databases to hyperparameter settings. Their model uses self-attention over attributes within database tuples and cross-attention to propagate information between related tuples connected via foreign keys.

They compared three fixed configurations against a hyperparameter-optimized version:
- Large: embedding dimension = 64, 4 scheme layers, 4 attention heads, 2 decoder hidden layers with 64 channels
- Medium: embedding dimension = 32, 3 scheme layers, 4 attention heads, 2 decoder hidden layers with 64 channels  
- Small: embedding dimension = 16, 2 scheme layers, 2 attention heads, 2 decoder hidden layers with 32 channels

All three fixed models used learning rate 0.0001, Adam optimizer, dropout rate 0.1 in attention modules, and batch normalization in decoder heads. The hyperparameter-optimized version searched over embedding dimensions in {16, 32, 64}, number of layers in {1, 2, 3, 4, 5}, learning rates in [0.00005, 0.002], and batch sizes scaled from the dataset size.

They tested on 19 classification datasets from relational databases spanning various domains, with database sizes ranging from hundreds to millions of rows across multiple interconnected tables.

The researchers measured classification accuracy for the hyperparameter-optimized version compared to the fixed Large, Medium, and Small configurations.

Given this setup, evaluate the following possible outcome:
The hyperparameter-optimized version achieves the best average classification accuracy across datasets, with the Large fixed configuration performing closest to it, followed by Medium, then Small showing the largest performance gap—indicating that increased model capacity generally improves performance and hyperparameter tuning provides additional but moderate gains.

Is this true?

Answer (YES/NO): NO